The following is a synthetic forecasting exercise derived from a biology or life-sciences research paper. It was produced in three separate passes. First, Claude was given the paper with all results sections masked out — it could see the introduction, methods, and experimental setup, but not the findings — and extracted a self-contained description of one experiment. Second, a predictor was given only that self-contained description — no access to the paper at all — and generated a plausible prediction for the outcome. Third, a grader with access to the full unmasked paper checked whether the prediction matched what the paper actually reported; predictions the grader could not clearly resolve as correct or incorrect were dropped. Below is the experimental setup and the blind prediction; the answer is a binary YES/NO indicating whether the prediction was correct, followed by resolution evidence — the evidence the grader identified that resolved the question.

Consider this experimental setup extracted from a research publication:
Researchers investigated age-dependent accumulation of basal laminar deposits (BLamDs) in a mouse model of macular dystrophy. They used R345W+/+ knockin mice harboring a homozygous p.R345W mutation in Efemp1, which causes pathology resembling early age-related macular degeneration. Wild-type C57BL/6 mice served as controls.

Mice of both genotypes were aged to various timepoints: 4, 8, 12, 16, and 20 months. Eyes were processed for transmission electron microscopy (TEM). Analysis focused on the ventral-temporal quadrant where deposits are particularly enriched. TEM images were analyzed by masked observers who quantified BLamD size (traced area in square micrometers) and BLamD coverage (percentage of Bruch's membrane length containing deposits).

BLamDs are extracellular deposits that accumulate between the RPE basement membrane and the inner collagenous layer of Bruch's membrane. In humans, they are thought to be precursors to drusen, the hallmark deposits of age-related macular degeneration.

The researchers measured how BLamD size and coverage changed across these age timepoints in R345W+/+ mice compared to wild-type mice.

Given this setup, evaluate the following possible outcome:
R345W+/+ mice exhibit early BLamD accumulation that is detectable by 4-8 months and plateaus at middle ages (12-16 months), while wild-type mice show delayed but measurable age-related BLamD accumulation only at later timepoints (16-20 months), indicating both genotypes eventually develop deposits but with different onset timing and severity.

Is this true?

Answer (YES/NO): NO